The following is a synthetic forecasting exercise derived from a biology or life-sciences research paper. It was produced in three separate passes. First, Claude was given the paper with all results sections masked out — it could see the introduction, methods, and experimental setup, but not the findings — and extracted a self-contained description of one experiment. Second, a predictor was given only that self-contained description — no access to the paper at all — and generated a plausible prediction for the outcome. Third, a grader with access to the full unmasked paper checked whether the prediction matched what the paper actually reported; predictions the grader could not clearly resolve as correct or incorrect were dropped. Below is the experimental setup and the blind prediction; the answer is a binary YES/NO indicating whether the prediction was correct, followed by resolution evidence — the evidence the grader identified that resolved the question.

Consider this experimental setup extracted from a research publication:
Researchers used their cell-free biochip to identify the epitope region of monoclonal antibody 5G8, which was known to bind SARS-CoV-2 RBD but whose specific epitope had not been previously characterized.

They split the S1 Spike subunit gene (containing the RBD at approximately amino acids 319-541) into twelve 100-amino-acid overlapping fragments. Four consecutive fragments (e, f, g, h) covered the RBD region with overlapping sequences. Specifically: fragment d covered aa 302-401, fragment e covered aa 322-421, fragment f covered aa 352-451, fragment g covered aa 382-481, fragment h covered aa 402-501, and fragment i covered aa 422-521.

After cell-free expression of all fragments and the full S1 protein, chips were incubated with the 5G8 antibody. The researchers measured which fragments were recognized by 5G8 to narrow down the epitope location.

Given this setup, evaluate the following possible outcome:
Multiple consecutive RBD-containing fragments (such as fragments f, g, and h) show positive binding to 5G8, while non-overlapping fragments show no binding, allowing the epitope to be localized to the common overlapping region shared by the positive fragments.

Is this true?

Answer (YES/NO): YES